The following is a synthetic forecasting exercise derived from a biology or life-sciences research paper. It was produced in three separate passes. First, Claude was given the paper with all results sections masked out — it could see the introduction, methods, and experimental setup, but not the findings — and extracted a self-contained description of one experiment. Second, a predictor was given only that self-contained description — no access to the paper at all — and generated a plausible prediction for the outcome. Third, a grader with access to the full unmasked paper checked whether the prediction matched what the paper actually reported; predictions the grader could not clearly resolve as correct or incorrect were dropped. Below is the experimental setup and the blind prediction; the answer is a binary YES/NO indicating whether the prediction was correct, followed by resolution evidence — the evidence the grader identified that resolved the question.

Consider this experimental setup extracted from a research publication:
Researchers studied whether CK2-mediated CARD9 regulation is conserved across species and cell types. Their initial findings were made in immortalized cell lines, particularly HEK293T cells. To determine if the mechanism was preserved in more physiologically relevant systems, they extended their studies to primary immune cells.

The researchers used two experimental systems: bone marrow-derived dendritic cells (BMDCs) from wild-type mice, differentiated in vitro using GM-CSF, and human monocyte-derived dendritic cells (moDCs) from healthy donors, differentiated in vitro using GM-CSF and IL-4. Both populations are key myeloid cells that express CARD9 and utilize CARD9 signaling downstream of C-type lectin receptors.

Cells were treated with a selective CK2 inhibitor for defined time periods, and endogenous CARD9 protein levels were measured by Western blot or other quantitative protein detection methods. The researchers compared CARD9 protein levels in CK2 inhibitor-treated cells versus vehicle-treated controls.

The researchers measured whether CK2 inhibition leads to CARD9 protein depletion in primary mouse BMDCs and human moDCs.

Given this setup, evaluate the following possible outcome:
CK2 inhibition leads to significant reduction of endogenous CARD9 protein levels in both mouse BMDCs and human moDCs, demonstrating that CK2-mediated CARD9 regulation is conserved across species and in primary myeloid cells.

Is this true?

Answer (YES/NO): YES